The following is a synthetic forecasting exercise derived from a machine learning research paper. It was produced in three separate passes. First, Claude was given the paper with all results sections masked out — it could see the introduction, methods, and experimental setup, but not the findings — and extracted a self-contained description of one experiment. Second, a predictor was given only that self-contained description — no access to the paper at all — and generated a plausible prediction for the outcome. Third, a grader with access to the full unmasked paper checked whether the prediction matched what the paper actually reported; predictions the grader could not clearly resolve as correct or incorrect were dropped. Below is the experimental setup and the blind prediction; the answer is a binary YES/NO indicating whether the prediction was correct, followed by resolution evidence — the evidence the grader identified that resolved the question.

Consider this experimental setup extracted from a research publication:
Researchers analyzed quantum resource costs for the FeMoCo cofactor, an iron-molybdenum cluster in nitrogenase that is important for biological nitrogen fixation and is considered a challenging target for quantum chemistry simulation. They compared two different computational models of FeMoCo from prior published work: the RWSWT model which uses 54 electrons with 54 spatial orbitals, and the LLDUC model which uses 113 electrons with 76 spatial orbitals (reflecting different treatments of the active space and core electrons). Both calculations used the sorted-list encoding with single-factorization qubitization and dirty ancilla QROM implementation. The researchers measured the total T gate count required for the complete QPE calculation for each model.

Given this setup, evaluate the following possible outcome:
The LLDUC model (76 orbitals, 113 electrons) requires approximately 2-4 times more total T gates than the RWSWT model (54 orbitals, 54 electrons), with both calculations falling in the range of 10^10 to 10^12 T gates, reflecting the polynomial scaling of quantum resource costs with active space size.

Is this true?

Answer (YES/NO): NO